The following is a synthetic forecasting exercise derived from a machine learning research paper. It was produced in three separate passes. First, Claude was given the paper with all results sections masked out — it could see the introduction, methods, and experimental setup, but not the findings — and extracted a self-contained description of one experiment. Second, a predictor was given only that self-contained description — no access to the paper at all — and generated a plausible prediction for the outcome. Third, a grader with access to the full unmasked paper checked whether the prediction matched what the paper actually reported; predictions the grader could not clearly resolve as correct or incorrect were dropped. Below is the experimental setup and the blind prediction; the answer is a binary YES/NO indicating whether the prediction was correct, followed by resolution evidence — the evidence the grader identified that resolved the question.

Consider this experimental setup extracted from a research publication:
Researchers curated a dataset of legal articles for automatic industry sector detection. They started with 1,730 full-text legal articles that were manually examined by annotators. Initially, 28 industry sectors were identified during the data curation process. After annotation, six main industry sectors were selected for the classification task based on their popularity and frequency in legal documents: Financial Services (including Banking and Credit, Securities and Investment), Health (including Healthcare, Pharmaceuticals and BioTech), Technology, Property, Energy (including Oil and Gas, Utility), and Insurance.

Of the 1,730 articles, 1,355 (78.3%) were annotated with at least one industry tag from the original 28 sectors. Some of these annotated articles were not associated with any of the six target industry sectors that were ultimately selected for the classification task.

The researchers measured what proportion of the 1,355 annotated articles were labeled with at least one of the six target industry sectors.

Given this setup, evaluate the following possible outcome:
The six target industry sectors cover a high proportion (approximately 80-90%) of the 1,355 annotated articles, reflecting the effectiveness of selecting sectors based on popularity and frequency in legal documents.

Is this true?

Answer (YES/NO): NO